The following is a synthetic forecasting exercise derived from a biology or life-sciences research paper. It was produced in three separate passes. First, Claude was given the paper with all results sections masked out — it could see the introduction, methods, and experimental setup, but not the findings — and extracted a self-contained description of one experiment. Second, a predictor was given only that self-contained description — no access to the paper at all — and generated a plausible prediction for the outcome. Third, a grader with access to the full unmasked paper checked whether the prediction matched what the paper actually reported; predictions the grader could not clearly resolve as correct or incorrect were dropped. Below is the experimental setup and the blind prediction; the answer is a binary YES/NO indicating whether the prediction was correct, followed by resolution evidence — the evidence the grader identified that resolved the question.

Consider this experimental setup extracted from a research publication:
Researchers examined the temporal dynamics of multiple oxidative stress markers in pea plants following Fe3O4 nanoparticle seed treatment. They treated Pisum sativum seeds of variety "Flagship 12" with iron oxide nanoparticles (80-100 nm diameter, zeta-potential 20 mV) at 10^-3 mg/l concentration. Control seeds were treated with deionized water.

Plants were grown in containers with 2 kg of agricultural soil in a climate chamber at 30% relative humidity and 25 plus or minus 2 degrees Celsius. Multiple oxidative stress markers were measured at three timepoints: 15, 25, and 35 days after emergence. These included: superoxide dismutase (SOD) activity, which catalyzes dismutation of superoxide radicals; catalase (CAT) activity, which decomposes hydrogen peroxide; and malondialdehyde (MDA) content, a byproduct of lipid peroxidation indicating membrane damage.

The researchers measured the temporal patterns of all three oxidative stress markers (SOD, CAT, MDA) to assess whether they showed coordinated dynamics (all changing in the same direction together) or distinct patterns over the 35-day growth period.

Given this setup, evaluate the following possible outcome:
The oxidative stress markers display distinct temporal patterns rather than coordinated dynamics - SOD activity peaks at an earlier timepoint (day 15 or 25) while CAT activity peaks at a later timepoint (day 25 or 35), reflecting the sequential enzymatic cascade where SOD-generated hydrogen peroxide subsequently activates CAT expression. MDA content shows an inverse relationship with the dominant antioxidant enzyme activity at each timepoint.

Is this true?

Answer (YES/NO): NO